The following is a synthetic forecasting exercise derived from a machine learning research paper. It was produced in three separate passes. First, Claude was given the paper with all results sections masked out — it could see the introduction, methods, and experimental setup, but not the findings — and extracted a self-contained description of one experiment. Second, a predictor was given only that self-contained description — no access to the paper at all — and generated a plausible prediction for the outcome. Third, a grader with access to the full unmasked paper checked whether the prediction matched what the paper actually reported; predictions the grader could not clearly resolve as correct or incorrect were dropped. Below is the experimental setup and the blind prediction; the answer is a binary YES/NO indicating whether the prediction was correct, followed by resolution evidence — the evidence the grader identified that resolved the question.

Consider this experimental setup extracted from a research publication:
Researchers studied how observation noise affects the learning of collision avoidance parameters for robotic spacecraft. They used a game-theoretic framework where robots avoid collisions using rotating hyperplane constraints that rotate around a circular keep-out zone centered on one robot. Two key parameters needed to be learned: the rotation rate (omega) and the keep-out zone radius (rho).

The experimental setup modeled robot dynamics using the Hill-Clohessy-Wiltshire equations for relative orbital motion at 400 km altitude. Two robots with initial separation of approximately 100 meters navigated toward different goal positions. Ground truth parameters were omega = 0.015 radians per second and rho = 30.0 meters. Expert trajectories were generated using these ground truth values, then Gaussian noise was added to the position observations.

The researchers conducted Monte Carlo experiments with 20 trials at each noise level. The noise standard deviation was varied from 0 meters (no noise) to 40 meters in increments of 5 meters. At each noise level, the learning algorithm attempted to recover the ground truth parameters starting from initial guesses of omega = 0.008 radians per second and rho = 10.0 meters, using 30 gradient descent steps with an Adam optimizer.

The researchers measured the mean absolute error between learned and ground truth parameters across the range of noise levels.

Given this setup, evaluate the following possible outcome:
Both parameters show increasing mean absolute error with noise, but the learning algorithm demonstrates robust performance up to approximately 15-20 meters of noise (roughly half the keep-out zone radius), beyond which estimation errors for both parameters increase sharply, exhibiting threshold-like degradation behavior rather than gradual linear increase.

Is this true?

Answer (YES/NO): NO